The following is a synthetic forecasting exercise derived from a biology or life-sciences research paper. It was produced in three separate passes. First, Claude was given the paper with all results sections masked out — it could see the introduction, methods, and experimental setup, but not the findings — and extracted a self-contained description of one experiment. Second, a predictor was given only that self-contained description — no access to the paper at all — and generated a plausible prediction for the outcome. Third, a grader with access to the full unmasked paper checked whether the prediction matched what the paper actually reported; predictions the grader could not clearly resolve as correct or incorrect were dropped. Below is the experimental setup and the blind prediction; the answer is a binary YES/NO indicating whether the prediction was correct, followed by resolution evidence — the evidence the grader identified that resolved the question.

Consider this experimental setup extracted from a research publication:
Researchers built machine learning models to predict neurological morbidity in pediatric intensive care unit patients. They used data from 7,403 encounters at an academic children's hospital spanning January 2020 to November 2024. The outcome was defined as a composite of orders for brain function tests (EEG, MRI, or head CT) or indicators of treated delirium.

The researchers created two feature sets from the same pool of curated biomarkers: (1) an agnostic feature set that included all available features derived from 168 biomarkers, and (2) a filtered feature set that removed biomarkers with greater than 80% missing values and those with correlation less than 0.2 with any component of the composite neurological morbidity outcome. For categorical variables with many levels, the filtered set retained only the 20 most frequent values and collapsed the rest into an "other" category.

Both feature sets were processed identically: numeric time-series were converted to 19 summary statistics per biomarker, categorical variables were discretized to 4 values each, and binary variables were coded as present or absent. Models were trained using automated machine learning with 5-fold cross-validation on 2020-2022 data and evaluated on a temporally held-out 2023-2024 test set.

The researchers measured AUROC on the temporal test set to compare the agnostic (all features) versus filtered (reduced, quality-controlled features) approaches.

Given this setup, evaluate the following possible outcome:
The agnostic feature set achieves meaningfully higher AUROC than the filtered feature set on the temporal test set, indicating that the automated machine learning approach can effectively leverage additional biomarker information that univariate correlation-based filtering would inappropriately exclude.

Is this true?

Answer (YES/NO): NO